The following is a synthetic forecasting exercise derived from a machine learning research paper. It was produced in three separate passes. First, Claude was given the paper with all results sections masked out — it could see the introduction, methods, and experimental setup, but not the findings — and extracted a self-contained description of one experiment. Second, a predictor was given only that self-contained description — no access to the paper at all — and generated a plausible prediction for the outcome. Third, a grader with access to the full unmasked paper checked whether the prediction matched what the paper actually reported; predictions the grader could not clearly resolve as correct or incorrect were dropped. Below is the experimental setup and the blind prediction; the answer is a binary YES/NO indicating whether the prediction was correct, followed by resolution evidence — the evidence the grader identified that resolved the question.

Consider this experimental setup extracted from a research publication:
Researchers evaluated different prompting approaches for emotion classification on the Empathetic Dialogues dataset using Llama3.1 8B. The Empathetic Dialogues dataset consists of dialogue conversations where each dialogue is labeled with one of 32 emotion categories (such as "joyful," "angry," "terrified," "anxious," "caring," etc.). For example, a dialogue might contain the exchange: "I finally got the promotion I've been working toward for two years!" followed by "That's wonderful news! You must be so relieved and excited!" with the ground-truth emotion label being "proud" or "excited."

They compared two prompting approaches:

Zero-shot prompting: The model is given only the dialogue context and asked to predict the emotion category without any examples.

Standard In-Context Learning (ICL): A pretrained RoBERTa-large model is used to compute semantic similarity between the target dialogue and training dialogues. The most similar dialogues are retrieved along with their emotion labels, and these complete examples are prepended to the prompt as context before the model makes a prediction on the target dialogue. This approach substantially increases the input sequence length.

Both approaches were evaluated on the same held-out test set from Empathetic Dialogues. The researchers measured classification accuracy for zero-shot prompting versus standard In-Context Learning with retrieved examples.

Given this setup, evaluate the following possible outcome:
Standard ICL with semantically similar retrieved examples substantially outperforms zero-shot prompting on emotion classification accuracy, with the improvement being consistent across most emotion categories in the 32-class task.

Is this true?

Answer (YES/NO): NO